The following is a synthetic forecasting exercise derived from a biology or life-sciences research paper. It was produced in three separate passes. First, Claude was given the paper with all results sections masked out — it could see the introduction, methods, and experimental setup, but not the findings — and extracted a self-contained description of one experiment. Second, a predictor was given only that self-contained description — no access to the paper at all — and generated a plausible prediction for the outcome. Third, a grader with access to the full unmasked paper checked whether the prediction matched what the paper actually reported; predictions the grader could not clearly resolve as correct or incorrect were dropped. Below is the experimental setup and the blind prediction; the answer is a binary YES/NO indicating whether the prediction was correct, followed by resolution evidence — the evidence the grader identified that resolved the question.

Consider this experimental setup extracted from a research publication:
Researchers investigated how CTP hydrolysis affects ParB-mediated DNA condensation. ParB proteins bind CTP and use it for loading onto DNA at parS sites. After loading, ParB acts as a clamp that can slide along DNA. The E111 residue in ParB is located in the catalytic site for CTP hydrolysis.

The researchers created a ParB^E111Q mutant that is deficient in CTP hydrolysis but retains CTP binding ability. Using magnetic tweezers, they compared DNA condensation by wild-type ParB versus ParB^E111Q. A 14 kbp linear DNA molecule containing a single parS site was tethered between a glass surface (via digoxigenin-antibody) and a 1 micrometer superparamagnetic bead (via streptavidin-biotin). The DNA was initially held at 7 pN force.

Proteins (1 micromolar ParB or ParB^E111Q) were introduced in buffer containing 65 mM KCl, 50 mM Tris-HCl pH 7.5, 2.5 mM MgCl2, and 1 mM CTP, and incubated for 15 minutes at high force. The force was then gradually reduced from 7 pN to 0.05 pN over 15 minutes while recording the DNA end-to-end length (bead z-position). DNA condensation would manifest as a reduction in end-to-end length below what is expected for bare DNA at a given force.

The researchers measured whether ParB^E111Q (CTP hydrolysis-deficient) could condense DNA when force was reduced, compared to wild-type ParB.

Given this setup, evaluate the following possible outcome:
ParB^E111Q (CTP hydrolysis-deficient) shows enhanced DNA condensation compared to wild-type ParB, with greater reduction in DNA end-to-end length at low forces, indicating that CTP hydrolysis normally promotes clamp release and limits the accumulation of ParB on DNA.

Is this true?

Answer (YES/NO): NO